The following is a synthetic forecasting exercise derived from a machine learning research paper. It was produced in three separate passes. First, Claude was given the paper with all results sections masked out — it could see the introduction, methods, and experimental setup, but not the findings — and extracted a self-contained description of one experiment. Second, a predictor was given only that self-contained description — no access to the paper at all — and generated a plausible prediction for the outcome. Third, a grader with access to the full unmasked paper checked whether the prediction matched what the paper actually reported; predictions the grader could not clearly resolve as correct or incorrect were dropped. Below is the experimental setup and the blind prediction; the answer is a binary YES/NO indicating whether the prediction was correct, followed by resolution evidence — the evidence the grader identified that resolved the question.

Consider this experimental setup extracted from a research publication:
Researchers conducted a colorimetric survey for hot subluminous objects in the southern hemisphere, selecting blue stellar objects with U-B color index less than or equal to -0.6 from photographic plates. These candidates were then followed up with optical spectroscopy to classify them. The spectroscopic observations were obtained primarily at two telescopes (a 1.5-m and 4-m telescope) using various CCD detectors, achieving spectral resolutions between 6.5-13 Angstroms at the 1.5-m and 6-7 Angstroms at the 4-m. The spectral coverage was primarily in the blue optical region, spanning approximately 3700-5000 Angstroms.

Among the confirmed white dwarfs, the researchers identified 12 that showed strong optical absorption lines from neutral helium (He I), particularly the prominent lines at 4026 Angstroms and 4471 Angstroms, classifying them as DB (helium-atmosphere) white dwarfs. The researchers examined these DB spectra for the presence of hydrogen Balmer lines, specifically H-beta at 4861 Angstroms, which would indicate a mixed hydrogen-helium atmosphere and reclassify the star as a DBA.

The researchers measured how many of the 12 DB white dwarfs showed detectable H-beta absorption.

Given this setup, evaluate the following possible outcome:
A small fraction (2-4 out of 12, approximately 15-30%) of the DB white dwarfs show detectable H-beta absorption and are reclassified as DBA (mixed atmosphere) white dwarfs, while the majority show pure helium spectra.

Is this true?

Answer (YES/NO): YES